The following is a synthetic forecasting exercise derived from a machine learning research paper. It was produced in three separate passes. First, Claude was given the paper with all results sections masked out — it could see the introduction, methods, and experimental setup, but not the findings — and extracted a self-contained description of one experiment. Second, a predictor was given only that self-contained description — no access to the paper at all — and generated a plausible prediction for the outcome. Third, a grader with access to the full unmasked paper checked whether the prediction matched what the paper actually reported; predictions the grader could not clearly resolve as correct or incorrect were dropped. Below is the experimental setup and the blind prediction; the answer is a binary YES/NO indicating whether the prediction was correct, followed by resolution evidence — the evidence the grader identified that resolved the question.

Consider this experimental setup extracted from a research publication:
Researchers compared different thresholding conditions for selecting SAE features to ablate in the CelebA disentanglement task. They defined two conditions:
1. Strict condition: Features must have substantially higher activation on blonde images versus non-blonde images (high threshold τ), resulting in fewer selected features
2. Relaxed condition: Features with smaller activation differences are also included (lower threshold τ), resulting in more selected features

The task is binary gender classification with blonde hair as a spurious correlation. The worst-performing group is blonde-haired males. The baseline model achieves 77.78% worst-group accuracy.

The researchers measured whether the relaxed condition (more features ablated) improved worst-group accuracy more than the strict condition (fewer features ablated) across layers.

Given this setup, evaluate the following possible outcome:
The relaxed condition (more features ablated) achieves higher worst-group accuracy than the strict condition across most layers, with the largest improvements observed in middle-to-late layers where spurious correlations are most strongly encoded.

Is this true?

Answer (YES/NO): YES